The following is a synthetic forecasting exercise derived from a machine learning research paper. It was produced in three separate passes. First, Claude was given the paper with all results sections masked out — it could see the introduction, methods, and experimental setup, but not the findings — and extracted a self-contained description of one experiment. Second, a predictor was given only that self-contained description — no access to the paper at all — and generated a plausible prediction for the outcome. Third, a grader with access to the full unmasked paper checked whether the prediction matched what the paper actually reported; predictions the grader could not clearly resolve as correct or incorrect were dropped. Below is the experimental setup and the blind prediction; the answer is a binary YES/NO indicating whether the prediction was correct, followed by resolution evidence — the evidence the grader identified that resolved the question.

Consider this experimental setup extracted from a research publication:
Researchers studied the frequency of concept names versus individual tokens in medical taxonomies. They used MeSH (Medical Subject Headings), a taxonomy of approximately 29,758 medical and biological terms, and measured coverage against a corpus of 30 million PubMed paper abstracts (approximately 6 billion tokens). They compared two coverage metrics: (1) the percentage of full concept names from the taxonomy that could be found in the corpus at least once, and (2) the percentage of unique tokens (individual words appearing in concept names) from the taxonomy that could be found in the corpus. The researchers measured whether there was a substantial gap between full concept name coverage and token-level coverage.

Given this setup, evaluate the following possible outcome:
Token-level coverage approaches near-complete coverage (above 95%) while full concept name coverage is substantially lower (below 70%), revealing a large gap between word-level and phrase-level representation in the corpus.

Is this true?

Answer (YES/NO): YES